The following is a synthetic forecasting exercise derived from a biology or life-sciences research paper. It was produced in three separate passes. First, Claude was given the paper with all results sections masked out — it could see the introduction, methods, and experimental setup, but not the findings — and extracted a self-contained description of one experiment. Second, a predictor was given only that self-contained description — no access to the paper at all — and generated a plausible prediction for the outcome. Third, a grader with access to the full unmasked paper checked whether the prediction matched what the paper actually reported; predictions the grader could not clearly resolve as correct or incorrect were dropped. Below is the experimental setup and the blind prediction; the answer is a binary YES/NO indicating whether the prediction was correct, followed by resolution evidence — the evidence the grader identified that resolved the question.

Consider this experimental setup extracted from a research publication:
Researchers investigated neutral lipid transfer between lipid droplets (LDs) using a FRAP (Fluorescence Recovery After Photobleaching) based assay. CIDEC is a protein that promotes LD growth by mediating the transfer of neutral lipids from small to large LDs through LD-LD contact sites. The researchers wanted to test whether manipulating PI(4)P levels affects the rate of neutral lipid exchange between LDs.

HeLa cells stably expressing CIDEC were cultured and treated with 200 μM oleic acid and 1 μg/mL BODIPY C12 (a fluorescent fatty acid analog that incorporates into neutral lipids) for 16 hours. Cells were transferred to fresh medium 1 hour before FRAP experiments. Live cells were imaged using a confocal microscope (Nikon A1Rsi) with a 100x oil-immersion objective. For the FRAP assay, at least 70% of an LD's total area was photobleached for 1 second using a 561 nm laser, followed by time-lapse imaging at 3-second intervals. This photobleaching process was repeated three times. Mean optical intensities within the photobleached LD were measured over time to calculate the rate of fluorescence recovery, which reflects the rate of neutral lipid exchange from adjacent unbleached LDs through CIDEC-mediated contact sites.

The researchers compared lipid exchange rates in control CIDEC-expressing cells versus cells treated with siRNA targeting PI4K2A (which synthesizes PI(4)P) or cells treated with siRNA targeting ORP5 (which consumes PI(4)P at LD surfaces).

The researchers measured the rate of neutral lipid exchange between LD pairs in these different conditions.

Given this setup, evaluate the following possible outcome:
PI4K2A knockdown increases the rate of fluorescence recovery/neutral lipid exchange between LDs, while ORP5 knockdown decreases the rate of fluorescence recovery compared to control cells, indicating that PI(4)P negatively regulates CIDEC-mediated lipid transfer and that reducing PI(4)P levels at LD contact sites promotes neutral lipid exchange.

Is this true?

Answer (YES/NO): NO